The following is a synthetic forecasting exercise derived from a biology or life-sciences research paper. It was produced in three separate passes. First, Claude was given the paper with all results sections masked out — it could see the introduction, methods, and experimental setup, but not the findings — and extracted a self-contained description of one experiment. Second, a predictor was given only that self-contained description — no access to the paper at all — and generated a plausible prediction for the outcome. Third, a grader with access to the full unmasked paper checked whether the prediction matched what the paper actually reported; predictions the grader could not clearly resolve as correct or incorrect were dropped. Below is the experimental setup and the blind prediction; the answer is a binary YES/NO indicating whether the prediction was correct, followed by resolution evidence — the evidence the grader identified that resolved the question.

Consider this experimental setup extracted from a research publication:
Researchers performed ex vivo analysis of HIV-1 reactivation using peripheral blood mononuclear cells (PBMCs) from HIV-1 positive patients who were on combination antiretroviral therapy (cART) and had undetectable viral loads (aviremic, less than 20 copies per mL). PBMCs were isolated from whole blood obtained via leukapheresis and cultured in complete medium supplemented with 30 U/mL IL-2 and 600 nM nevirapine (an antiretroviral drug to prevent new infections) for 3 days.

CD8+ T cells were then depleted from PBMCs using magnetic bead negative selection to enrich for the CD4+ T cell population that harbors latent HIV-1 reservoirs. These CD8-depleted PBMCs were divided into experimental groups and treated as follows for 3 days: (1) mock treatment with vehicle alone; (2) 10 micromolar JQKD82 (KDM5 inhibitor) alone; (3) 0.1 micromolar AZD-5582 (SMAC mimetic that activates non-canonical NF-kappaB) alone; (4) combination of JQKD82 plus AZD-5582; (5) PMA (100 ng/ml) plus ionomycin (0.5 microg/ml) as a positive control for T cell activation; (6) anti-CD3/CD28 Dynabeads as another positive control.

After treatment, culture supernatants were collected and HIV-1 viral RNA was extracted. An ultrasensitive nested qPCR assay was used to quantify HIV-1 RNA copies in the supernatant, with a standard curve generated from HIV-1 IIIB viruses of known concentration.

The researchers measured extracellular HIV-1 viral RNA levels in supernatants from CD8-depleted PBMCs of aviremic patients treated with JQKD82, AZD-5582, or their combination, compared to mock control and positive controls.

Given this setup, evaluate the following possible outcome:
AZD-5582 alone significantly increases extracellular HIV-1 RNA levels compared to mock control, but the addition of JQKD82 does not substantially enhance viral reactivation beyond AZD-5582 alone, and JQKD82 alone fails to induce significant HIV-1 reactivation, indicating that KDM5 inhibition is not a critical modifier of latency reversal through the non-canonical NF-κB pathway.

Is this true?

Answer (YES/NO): NO